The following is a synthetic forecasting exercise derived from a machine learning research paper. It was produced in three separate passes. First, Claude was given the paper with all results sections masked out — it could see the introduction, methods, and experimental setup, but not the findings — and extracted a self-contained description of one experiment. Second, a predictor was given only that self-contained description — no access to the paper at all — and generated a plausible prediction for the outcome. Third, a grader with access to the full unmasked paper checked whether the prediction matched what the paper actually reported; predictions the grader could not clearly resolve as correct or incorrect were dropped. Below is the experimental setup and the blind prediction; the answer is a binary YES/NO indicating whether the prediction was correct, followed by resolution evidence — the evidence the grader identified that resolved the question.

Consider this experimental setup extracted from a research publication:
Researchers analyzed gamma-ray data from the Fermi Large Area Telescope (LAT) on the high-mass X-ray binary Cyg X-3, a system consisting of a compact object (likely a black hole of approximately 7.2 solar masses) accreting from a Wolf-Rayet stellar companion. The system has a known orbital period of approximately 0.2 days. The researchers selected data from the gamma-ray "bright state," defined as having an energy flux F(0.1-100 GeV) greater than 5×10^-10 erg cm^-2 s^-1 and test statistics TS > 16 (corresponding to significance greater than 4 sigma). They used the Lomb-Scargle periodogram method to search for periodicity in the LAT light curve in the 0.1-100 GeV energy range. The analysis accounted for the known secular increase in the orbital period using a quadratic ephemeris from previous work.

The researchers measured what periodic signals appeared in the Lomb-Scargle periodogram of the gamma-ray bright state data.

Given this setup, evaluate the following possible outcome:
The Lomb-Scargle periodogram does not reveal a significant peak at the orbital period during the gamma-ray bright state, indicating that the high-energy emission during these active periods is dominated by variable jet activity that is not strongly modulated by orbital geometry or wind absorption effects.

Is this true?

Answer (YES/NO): NO